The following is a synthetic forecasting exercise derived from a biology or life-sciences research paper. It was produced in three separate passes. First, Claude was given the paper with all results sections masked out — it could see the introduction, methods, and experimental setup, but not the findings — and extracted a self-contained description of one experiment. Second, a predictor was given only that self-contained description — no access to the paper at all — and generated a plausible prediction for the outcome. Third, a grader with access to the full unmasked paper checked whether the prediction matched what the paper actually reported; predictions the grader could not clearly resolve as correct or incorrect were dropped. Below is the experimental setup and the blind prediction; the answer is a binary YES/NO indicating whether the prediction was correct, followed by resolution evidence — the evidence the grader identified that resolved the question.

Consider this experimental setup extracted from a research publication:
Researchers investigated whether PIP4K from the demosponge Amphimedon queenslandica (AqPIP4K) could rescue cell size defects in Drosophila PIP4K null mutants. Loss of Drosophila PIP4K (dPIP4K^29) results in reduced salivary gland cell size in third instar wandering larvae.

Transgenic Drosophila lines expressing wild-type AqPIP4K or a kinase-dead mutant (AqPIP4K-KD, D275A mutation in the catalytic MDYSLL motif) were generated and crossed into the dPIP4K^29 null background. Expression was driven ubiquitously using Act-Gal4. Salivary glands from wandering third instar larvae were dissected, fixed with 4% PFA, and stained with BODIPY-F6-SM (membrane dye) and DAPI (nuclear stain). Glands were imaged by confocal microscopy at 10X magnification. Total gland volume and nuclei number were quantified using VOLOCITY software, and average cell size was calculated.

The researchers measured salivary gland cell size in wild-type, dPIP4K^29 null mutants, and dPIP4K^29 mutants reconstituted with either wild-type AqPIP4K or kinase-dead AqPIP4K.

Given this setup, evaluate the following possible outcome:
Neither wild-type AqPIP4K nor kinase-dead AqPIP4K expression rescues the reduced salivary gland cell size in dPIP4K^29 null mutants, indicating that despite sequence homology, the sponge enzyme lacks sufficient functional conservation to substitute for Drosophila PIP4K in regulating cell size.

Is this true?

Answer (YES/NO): NO